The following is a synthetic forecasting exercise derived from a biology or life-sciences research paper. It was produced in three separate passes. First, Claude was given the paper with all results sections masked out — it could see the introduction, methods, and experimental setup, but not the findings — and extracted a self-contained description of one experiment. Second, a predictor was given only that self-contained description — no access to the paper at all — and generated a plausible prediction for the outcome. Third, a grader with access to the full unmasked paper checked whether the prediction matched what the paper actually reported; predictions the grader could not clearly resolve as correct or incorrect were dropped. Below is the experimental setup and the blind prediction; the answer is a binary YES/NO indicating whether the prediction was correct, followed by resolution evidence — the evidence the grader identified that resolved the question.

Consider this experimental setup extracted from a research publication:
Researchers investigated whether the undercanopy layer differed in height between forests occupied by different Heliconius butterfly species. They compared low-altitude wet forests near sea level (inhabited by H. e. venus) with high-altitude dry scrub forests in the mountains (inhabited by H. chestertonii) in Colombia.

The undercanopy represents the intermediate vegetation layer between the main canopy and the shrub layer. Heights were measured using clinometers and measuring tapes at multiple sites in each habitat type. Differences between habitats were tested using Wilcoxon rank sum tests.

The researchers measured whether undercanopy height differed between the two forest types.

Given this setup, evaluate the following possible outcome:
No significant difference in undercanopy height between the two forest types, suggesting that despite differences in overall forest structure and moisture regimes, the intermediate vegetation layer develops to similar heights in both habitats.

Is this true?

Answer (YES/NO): NO